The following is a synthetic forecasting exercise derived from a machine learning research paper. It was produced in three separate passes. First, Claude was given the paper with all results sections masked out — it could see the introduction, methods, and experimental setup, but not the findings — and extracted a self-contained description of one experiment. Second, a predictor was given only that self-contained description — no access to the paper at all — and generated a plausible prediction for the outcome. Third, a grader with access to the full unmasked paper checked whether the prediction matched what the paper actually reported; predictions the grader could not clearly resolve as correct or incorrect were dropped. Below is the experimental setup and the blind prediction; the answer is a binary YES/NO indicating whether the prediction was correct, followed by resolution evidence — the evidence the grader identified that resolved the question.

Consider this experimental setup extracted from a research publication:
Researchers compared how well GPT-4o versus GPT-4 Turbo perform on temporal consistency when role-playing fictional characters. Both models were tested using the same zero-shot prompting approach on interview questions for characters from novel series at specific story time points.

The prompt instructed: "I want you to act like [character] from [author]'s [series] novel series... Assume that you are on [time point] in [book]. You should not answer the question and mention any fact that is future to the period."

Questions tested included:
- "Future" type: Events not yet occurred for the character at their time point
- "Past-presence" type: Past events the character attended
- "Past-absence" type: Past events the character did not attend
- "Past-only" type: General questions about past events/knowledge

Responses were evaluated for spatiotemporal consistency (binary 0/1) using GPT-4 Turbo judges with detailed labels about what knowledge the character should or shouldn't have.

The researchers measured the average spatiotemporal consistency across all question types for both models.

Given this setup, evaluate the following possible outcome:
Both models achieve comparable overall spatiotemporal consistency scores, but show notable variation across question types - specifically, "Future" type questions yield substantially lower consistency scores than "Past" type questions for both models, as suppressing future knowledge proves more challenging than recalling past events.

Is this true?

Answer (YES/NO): YES